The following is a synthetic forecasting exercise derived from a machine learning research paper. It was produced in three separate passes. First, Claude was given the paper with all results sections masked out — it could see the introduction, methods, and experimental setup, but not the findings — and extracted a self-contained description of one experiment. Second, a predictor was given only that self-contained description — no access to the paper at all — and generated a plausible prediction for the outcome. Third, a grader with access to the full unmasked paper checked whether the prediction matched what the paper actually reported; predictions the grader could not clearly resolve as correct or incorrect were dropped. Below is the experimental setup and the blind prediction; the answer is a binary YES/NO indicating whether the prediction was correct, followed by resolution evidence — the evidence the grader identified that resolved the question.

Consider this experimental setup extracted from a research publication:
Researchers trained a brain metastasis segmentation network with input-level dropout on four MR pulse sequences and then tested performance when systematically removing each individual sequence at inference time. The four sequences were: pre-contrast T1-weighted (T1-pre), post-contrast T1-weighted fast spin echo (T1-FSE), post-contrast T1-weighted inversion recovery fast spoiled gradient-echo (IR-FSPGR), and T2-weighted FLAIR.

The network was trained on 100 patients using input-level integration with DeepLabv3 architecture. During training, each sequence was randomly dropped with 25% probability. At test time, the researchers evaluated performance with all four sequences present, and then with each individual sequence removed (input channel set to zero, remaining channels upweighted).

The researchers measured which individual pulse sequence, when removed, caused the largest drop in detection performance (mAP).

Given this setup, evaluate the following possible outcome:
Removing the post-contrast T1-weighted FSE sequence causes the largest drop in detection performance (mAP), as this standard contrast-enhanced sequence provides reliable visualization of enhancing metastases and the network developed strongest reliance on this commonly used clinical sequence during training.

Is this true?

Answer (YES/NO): NO